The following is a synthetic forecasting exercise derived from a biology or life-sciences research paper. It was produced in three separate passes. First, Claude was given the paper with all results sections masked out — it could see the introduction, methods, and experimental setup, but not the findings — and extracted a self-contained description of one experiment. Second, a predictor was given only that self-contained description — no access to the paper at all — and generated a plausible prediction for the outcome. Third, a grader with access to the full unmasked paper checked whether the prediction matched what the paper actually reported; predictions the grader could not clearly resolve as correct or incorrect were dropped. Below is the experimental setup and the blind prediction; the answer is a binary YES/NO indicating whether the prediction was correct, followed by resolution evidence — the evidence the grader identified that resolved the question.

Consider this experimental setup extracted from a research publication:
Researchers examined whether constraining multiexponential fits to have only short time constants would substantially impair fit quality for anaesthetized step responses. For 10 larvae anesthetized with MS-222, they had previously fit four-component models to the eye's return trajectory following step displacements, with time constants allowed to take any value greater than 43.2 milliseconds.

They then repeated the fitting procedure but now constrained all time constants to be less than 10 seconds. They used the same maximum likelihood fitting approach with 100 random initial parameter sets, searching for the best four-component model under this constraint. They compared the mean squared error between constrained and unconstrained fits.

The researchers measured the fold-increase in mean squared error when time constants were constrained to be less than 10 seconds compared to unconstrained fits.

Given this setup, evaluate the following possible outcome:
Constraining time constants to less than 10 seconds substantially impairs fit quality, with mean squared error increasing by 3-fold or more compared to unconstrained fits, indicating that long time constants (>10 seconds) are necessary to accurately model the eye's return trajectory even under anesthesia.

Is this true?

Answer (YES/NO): YES